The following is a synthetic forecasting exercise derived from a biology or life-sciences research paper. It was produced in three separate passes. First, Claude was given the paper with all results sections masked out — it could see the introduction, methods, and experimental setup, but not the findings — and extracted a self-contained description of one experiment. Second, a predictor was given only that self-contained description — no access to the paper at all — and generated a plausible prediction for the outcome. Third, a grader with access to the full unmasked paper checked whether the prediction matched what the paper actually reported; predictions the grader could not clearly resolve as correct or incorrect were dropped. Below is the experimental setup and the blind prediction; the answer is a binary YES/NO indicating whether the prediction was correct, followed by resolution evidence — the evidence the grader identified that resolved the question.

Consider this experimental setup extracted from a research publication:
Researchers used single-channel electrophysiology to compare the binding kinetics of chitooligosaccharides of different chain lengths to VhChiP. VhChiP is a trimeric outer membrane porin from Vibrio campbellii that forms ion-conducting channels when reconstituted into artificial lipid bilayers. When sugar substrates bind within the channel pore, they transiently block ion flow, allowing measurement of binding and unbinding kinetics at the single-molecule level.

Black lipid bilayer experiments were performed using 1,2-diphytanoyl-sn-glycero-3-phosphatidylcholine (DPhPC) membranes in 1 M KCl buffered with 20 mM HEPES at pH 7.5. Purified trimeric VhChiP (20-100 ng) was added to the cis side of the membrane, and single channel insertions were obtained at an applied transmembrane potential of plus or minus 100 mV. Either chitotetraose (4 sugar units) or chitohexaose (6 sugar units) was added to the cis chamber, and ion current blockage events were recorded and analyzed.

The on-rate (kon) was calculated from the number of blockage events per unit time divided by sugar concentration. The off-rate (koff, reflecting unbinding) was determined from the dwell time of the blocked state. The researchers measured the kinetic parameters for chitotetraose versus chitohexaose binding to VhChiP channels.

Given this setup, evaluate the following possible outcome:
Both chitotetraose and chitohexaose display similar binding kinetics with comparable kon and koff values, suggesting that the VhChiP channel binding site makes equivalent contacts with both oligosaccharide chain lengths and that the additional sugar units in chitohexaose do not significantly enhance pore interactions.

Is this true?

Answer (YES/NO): NO